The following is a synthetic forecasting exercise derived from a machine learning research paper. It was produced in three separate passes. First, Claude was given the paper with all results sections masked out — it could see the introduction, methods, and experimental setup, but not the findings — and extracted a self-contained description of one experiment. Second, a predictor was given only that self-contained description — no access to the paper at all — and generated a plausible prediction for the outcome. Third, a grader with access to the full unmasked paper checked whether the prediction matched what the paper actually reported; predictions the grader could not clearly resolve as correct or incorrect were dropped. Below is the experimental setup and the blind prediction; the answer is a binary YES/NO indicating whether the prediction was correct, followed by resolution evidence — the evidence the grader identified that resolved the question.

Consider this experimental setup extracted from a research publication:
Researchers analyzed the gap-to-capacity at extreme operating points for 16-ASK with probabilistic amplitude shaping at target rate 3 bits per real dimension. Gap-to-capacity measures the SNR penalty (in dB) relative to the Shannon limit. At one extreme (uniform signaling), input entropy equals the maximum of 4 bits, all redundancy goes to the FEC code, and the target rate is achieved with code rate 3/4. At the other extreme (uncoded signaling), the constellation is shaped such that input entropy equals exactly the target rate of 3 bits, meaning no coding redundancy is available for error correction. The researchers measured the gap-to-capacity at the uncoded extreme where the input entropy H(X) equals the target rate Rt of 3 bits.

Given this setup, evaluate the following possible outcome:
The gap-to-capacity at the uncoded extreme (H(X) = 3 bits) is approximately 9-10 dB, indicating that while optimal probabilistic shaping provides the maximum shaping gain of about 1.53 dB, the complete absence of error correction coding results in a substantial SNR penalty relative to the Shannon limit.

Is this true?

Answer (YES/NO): NO